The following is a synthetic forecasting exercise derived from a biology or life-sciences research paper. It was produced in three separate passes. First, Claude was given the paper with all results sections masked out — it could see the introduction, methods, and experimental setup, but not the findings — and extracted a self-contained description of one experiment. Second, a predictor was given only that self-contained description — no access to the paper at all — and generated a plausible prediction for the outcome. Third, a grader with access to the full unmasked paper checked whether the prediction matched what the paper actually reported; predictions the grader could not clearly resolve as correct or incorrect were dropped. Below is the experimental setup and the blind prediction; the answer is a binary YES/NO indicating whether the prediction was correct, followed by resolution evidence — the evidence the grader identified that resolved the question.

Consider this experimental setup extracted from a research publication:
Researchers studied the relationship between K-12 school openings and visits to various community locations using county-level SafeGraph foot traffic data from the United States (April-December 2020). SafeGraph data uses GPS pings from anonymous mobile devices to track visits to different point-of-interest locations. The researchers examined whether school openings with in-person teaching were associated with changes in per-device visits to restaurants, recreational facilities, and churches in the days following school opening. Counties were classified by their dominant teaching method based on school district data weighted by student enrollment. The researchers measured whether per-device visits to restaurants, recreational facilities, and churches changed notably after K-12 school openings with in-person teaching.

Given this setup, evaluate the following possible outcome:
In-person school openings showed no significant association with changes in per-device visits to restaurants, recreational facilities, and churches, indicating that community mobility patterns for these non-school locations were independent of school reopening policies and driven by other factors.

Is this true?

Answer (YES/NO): YES